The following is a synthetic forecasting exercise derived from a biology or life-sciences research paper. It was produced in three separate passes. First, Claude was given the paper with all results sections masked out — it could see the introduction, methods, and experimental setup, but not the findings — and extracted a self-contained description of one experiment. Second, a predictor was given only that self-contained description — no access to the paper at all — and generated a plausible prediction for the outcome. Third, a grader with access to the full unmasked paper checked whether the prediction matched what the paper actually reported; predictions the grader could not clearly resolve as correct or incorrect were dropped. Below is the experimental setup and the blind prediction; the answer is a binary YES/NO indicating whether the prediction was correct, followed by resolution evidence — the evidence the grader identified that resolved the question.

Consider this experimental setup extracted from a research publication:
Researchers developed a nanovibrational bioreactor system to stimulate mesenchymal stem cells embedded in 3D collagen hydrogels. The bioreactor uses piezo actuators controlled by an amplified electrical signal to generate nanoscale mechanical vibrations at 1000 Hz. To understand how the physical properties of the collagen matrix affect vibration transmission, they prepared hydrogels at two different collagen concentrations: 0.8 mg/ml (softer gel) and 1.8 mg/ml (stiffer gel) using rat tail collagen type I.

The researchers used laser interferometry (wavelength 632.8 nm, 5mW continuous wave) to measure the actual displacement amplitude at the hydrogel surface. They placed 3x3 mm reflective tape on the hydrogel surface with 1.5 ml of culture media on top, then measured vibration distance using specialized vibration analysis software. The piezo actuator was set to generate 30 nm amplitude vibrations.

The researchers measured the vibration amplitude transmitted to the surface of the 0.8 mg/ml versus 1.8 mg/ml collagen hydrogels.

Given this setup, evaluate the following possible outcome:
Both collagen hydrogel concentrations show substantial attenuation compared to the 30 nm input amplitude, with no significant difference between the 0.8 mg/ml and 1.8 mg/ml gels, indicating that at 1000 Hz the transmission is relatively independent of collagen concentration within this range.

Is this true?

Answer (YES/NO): NO